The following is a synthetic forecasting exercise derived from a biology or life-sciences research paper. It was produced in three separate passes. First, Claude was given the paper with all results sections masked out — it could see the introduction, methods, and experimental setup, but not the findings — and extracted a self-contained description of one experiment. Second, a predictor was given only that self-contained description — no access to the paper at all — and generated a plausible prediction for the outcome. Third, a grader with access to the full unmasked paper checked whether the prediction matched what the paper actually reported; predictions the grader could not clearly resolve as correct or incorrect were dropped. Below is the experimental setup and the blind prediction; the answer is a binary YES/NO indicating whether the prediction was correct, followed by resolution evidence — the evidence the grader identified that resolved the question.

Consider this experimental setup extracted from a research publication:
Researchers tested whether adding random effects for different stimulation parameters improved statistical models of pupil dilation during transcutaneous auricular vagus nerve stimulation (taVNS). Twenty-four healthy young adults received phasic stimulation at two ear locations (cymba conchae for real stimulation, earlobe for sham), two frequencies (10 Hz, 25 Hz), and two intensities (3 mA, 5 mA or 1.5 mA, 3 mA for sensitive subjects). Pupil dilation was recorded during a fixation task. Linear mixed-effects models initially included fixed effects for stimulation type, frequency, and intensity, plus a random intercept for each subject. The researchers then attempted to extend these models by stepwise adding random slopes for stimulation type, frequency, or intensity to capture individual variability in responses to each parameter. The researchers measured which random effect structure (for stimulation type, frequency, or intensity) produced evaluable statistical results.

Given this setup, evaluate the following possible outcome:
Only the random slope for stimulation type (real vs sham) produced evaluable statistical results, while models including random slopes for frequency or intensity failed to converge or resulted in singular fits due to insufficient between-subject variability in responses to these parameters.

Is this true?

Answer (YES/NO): NO